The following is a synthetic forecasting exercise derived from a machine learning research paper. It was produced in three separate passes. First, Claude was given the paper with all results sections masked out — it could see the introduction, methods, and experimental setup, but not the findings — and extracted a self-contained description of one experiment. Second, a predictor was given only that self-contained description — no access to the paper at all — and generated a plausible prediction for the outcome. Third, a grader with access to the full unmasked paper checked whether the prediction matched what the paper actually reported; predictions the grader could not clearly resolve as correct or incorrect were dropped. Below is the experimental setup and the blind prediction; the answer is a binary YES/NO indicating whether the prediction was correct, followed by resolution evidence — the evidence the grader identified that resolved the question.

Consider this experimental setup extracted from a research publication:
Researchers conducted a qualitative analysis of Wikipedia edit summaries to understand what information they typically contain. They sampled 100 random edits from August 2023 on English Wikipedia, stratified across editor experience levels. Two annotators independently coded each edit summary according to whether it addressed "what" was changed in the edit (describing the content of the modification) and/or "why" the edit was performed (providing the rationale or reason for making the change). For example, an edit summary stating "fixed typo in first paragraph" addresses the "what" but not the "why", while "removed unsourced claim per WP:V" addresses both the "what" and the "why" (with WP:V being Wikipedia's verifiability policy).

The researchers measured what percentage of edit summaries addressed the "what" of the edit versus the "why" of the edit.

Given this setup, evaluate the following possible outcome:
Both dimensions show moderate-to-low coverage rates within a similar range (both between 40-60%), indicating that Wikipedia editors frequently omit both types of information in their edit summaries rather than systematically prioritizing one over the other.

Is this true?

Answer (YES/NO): NO